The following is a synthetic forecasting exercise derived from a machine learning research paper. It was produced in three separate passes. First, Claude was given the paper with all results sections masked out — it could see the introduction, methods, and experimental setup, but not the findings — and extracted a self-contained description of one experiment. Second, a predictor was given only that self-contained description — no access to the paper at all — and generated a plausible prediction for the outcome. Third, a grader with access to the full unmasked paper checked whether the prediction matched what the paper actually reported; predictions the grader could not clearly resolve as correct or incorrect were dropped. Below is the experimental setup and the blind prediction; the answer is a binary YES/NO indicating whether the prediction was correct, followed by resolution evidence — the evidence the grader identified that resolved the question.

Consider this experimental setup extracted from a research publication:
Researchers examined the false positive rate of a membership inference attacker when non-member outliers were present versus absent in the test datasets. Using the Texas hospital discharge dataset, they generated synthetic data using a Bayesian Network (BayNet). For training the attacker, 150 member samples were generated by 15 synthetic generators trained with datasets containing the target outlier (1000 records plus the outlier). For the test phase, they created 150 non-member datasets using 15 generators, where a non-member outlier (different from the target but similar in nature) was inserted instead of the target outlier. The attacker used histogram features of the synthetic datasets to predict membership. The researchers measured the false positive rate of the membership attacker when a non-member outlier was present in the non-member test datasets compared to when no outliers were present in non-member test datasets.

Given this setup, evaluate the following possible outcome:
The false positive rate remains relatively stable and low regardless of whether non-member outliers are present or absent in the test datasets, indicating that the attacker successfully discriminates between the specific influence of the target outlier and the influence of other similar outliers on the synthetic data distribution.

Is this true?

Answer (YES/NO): NO